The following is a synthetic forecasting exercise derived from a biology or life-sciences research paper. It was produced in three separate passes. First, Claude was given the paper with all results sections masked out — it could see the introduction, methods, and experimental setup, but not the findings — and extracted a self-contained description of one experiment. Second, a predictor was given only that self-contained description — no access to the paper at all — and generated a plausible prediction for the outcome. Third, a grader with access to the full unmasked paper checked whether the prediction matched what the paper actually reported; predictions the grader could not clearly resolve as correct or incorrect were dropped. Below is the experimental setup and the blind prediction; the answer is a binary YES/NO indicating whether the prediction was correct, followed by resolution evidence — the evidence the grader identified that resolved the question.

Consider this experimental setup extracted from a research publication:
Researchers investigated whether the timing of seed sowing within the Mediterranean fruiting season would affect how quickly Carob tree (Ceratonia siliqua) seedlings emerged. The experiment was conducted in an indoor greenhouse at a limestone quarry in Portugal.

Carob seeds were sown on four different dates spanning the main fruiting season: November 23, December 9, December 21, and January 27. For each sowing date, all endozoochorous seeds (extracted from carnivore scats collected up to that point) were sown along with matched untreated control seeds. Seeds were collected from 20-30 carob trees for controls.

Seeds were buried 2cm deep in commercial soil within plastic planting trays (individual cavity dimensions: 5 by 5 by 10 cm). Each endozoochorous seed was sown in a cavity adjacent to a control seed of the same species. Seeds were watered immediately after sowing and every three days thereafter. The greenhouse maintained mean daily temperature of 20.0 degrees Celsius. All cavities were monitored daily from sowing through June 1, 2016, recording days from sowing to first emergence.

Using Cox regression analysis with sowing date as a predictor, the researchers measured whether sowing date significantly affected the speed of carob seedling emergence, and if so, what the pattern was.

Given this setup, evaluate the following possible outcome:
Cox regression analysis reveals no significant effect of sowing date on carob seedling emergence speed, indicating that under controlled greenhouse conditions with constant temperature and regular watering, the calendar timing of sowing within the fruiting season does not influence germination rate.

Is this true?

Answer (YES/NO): NO